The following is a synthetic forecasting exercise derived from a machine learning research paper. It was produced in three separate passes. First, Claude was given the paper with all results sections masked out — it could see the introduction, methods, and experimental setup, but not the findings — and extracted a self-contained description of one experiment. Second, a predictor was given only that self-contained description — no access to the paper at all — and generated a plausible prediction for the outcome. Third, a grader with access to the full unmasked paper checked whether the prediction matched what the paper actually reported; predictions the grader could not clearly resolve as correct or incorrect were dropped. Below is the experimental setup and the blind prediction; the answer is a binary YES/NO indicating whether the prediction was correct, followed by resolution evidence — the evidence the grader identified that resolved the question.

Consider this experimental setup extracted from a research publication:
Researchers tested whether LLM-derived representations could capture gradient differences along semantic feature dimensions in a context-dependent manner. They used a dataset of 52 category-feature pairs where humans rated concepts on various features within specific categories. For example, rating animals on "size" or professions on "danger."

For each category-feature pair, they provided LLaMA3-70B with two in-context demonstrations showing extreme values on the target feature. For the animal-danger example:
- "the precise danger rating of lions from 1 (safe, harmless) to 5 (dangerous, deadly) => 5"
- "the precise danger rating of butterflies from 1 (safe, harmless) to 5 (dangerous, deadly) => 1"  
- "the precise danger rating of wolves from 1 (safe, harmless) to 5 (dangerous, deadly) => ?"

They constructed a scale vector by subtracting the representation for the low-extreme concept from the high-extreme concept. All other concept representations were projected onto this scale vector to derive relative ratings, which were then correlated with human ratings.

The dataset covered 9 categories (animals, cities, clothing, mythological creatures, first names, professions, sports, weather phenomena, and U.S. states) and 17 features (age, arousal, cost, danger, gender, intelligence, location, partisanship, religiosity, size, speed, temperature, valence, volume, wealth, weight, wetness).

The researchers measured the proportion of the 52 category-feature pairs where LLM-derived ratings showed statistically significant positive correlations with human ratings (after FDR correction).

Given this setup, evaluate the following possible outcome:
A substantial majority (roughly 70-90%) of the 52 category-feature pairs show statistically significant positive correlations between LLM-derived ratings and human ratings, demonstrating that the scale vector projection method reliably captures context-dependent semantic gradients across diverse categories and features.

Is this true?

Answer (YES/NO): NO